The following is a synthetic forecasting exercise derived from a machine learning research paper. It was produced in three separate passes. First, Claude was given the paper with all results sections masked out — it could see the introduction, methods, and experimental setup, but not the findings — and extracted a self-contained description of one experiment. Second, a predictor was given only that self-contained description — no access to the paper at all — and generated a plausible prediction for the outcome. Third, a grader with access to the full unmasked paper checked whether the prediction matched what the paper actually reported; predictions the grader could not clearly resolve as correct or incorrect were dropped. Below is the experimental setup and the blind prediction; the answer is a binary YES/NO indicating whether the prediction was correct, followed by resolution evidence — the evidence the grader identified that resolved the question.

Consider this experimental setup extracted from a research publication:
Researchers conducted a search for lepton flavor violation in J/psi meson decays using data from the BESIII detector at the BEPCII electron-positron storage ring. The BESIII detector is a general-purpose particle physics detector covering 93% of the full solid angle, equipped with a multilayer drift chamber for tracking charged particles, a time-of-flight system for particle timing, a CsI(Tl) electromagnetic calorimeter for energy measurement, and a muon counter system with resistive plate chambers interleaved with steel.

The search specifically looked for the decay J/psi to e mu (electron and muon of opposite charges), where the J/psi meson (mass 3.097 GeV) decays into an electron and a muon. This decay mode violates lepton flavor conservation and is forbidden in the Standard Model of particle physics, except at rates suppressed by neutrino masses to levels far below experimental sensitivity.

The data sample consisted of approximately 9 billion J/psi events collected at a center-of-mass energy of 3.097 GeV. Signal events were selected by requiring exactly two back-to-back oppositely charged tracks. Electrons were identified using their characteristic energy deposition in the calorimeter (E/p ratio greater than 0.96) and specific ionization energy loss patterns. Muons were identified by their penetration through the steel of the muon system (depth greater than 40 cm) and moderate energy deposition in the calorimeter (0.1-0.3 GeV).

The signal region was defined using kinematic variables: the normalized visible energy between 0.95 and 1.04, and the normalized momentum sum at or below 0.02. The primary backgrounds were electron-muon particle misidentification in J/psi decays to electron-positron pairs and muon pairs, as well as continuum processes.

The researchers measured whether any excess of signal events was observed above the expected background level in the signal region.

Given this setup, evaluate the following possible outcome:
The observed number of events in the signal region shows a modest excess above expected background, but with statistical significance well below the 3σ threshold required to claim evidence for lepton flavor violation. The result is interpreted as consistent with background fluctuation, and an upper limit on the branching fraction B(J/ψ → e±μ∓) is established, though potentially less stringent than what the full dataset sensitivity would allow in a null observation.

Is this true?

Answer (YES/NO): NO